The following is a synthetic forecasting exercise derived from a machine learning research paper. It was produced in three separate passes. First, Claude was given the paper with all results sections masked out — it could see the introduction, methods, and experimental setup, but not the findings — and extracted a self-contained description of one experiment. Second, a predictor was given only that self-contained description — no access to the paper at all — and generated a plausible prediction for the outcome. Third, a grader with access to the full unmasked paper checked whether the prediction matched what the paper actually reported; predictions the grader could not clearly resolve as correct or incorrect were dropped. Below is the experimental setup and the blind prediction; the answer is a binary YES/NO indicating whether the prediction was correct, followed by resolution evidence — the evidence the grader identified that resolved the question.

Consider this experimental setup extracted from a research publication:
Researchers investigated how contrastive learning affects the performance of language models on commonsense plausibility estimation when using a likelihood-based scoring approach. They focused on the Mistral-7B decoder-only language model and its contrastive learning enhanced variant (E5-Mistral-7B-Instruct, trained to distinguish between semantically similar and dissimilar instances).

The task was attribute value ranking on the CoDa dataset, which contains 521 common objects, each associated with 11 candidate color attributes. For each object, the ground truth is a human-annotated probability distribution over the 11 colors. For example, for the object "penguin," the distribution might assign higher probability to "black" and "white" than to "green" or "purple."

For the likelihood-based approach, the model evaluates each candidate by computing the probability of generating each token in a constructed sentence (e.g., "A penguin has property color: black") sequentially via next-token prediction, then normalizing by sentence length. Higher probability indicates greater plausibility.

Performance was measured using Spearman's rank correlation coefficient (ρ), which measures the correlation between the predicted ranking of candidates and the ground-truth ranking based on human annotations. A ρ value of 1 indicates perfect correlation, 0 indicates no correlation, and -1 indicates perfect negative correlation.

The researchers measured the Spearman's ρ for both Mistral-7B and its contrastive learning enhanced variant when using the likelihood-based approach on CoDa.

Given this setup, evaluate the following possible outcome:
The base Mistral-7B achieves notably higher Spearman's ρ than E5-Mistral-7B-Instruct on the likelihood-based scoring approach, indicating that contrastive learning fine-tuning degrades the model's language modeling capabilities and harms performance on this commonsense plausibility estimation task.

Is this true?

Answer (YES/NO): YES